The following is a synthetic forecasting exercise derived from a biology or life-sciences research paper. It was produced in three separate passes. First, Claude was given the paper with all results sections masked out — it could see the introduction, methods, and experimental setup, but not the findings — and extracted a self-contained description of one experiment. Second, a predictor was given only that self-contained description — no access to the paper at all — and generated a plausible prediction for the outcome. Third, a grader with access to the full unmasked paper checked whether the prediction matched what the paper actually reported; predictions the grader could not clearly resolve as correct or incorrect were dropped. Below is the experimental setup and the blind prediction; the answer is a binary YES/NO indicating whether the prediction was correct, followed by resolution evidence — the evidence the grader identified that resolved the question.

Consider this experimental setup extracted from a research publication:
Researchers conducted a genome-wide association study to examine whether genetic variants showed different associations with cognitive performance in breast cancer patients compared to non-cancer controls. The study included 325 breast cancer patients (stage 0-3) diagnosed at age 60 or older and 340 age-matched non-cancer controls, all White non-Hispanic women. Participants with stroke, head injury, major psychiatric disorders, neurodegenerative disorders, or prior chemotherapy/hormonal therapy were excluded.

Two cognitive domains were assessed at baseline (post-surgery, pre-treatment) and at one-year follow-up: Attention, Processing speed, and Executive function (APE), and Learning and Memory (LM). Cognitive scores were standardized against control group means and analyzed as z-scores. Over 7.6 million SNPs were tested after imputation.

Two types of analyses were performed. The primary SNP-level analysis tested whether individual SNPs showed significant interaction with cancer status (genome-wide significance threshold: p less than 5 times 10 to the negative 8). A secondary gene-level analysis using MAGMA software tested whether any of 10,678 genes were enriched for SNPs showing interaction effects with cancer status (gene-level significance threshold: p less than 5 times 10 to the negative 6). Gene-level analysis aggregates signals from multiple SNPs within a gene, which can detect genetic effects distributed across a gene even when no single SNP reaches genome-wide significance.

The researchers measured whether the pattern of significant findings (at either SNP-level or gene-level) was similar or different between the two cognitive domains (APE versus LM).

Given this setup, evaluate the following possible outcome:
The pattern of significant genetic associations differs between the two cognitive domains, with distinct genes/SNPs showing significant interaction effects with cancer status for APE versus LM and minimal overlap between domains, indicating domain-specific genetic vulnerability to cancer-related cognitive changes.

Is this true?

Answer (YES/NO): YES